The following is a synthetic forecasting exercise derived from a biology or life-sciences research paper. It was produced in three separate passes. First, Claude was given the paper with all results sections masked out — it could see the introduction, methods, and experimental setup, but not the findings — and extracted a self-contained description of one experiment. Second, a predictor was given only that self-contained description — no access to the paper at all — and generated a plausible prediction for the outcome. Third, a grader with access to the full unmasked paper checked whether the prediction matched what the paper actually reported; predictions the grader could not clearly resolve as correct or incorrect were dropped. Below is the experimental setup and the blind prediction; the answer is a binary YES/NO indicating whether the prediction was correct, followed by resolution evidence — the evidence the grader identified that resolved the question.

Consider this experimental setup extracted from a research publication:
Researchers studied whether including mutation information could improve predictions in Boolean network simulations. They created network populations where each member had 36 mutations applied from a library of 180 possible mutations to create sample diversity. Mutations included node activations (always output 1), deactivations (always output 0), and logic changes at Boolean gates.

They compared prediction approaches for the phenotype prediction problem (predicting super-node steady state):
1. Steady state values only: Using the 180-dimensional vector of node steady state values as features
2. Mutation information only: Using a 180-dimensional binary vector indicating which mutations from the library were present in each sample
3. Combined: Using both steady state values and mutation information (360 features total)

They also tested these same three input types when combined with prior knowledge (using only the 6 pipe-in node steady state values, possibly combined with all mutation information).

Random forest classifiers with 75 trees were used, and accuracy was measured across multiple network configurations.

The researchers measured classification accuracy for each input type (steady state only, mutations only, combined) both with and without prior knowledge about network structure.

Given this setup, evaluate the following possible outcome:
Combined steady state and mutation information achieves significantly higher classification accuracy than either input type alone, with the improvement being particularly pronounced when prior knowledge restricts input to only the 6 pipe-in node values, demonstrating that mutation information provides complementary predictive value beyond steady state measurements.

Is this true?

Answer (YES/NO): NO